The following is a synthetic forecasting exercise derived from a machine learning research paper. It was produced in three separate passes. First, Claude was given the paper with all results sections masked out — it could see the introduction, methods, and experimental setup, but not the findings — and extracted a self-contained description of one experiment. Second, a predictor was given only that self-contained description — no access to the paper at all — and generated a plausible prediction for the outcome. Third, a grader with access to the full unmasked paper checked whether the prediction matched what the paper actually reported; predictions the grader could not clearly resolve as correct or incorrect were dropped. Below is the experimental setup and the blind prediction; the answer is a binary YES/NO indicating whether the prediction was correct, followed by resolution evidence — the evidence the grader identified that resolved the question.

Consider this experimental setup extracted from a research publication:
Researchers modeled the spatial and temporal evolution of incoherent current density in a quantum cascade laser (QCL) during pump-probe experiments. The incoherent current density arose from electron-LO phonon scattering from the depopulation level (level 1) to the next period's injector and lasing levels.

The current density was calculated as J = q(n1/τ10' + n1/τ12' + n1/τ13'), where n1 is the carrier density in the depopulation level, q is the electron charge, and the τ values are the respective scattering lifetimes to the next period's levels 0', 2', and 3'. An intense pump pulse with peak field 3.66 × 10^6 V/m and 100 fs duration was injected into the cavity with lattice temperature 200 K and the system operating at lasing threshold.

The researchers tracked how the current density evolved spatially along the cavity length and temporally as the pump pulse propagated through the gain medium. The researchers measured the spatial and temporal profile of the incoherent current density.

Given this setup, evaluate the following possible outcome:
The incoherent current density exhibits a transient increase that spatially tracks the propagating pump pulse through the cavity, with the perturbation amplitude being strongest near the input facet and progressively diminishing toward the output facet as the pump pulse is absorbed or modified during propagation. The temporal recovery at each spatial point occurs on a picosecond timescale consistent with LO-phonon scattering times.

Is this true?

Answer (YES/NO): NO